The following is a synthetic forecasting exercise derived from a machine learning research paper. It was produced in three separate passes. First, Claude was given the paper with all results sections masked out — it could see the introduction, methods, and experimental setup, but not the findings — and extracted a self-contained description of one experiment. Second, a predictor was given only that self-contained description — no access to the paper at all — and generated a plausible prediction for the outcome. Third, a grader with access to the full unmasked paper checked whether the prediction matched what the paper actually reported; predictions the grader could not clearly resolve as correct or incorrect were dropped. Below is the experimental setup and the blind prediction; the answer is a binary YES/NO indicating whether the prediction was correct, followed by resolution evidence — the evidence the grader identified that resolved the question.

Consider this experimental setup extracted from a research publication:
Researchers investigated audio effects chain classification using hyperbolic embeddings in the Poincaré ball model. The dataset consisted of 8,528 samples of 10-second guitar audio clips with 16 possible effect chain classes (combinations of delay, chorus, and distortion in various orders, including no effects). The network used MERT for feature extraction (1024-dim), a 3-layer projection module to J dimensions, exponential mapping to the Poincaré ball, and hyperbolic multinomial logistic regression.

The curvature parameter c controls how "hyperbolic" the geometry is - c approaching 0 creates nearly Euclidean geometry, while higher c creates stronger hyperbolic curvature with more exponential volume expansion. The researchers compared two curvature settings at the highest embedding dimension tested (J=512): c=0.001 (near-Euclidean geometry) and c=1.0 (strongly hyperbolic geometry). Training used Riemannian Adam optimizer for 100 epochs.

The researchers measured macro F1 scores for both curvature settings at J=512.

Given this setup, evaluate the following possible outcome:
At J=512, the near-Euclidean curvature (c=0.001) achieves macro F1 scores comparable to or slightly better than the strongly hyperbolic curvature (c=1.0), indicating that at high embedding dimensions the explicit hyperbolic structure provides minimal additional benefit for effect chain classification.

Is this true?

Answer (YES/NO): YES